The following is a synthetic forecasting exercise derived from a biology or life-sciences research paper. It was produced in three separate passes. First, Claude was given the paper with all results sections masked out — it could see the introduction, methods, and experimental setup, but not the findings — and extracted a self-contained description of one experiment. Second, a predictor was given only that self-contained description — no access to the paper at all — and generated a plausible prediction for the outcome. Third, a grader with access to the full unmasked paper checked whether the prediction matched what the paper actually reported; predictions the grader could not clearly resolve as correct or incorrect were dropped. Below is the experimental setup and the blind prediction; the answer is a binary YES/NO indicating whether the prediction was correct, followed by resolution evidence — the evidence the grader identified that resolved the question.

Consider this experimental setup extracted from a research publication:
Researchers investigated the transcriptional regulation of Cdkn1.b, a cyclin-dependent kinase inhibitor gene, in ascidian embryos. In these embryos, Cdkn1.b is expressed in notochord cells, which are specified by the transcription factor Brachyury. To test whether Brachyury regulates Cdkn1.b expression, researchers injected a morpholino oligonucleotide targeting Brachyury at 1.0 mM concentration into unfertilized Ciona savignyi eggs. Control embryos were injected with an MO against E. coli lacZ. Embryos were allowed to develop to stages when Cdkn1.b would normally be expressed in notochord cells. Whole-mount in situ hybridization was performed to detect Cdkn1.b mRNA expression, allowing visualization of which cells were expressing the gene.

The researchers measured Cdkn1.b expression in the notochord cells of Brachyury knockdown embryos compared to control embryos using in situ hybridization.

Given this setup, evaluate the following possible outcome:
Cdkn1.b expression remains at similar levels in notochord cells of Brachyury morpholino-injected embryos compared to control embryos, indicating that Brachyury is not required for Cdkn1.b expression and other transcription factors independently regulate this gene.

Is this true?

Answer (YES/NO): NO